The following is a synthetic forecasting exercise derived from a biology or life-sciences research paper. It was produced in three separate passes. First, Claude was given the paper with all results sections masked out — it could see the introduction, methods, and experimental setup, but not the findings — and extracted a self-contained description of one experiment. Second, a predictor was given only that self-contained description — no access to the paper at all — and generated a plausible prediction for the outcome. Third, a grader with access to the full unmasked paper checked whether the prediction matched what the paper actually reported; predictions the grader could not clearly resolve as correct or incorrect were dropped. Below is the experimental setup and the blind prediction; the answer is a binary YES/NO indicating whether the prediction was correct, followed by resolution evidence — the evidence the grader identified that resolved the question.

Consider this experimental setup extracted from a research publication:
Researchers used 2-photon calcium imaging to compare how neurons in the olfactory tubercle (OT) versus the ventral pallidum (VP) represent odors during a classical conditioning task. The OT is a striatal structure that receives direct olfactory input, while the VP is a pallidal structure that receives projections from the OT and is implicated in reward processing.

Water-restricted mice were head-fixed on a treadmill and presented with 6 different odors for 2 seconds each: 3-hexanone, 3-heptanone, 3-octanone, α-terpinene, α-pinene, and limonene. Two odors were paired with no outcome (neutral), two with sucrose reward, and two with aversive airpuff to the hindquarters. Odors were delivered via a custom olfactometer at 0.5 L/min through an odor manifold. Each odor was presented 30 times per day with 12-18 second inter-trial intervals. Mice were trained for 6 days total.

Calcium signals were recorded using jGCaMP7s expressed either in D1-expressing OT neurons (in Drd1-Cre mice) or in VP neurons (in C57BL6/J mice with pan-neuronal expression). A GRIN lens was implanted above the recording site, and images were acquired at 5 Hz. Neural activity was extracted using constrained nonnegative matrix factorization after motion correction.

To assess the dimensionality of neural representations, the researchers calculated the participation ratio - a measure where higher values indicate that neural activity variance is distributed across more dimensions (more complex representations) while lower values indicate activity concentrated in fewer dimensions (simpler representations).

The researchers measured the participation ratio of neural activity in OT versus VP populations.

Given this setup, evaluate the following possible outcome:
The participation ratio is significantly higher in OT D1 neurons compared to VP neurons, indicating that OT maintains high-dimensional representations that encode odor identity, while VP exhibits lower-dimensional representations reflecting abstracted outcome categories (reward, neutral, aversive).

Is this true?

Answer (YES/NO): YES